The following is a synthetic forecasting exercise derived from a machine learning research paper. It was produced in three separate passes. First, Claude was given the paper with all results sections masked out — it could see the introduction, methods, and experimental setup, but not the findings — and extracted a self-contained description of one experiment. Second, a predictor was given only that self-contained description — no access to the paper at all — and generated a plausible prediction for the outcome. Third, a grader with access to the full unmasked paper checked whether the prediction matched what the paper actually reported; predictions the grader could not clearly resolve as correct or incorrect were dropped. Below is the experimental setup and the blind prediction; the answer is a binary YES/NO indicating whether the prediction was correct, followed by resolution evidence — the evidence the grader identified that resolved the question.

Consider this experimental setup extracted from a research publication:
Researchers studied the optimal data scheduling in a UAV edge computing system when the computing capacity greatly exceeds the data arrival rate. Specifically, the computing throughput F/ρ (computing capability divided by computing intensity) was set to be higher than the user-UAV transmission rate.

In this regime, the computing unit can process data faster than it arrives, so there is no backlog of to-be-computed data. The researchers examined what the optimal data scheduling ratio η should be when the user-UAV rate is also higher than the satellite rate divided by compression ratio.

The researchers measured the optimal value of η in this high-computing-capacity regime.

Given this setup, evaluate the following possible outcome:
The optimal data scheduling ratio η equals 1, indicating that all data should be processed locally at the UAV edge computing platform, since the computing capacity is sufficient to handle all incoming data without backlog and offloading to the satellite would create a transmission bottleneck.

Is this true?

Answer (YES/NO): YES